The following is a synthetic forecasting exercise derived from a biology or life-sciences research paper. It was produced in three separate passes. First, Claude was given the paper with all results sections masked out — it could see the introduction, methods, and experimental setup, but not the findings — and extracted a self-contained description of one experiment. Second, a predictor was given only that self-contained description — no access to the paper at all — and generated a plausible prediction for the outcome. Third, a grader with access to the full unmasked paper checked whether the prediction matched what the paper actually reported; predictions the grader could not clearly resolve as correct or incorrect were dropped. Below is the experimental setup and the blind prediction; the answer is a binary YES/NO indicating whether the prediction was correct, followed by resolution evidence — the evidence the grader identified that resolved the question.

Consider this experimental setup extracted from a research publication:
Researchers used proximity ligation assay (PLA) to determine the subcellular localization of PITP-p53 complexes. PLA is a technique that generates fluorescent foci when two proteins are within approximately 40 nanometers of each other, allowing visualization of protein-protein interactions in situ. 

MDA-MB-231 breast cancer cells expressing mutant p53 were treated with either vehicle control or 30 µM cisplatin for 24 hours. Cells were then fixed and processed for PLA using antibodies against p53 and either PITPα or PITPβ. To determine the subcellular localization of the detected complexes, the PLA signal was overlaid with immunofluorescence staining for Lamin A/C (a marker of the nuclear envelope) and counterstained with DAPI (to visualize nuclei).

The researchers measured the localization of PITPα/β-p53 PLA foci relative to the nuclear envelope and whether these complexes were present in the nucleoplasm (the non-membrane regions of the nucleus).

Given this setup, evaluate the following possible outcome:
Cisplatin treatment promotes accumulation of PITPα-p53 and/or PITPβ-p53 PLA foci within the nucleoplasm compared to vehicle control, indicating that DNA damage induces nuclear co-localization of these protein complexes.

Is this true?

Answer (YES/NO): YES